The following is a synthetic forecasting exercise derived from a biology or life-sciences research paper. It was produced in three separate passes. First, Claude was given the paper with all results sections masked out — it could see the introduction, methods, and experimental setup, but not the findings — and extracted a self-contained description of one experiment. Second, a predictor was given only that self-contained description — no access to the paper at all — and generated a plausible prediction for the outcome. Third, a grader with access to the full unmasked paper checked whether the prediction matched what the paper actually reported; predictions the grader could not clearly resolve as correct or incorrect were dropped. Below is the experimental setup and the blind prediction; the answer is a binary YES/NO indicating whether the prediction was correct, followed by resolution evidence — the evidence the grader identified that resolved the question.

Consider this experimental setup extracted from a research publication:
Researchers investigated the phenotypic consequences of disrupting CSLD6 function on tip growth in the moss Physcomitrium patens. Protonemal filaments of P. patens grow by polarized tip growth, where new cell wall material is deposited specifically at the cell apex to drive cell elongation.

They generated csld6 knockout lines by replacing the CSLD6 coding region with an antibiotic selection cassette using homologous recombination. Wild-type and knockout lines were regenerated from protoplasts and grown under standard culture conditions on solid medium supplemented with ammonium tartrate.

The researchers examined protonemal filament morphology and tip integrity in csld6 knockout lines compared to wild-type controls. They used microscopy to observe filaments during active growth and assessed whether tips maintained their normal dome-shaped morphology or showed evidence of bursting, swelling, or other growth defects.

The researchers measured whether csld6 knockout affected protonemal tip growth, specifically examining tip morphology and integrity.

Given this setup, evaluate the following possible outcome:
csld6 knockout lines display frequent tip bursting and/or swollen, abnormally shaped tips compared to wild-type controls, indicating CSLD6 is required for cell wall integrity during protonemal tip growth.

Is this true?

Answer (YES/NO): NO